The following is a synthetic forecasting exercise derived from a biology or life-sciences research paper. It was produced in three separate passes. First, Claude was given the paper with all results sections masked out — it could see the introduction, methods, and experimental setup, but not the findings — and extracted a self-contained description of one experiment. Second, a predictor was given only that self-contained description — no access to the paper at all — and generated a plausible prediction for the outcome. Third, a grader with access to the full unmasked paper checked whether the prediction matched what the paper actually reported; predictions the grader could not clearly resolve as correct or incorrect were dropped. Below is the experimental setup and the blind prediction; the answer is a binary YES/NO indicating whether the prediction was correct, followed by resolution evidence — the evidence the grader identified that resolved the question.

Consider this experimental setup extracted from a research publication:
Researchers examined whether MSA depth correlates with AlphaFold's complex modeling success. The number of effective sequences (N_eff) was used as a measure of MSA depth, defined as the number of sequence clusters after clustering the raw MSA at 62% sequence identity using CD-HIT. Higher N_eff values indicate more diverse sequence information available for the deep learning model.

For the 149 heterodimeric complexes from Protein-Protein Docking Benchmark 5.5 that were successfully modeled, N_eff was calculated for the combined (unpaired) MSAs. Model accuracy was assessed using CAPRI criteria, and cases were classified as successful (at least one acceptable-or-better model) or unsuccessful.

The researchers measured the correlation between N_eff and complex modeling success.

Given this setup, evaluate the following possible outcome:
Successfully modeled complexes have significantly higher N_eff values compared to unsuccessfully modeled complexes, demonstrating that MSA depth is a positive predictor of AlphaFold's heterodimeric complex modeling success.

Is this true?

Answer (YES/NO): NO